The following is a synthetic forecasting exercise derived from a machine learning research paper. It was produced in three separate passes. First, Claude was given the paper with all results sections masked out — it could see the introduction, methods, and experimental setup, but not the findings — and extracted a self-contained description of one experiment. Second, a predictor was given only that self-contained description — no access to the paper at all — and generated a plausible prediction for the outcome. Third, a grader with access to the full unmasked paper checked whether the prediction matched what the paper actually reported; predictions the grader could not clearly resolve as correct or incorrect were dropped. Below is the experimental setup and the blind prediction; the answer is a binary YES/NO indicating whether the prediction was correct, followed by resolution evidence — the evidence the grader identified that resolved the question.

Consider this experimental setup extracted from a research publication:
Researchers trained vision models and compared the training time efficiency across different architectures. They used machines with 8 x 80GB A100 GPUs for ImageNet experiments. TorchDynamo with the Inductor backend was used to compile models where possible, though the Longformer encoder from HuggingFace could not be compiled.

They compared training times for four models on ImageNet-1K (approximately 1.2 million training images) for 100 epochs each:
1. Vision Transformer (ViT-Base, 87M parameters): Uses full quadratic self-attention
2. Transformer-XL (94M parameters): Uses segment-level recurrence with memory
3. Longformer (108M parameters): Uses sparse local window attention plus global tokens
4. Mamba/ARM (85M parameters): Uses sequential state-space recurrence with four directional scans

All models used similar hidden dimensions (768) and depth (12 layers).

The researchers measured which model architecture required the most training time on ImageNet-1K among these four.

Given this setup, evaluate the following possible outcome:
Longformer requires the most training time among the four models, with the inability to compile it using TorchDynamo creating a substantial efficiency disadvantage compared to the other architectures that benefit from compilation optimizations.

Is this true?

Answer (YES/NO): NO